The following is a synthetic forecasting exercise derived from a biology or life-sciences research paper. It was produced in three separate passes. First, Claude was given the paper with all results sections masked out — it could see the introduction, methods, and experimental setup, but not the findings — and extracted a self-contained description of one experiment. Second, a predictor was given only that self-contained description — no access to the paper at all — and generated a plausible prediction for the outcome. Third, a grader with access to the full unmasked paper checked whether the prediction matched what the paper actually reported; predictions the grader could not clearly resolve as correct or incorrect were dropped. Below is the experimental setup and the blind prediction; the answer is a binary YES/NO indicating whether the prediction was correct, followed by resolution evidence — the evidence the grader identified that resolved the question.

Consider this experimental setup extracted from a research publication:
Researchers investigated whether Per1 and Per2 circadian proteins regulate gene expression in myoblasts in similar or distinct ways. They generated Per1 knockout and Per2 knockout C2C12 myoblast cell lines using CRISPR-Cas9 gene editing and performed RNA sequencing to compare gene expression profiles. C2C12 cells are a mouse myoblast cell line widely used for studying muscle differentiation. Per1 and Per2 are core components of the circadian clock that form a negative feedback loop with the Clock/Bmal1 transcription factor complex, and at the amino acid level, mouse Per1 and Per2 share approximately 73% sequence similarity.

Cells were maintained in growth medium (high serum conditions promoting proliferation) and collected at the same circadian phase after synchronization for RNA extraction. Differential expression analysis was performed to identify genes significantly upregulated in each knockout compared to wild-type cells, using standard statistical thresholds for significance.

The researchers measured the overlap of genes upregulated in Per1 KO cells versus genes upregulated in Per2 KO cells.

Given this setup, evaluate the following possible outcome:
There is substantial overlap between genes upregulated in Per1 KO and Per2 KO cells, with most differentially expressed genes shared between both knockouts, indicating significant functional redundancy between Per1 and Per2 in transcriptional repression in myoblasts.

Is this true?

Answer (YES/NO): YES